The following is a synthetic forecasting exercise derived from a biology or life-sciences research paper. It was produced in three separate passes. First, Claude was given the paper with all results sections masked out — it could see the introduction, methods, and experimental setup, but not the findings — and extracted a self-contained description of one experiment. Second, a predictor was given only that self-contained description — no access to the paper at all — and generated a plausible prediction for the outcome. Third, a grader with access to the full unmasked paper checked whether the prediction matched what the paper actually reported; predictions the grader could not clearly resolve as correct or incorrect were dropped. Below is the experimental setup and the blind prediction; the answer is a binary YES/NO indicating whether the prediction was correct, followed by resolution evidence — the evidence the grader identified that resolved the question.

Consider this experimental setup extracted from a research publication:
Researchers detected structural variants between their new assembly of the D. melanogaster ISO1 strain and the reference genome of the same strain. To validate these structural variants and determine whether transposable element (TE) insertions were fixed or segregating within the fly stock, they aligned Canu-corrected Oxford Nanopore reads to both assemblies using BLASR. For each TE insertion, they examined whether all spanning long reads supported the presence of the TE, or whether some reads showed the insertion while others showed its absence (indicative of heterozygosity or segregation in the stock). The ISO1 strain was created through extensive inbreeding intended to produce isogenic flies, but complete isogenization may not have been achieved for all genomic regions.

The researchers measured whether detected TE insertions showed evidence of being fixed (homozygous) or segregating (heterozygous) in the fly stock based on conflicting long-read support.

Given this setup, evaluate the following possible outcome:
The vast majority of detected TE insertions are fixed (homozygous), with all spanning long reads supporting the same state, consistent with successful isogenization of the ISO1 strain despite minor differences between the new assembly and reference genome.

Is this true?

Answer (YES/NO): YES